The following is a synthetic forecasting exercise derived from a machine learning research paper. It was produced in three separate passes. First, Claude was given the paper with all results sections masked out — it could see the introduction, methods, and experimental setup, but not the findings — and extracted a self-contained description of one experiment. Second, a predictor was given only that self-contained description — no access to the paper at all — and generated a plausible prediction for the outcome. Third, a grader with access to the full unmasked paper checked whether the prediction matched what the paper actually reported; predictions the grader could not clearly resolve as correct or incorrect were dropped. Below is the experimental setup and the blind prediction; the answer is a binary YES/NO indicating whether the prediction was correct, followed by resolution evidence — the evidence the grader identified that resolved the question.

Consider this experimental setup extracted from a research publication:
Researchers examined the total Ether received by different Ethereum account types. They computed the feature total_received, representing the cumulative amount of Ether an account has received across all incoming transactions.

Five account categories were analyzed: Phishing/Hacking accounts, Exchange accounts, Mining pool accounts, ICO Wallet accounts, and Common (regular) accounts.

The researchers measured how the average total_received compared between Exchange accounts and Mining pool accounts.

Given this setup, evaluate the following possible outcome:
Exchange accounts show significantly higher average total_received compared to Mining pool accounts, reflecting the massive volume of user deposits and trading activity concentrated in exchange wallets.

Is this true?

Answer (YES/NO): YES